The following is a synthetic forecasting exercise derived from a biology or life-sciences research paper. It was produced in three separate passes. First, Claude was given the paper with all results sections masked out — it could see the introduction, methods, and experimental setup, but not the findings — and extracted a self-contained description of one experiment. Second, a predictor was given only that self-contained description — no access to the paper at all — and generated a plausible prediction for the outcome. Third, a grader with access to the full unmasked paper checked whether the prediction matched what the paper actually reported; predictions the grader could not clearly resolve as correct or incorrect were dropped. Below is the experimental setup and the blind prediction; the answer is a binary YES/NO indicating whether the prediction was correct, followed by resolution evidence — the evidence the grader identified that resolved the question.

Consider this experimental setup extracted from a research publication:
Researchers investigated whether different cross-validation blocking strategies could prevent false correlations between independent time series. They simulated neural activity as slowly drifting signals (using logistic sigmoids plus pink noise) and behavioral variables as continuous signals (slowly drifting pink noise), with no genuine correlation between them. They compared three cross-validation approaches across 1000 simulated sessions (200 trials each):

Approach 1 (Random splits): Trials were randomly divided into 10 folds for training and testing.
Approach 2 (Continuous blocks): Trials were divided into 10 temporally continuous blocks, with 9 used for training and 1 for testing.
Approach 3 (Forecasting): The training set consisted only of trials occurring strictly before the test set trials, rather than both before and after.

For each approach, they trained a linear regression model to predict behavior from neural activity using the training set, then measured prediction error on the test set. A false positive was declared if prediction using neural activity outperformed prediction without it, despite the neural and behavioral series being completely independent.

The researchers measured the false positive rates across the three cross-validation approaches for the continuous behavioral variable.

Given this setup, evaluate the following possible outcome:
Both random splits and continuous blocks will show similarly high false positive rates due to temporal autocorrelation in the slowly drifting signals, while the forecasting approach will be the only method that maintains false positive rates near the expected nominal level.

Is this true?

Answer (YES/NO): NO